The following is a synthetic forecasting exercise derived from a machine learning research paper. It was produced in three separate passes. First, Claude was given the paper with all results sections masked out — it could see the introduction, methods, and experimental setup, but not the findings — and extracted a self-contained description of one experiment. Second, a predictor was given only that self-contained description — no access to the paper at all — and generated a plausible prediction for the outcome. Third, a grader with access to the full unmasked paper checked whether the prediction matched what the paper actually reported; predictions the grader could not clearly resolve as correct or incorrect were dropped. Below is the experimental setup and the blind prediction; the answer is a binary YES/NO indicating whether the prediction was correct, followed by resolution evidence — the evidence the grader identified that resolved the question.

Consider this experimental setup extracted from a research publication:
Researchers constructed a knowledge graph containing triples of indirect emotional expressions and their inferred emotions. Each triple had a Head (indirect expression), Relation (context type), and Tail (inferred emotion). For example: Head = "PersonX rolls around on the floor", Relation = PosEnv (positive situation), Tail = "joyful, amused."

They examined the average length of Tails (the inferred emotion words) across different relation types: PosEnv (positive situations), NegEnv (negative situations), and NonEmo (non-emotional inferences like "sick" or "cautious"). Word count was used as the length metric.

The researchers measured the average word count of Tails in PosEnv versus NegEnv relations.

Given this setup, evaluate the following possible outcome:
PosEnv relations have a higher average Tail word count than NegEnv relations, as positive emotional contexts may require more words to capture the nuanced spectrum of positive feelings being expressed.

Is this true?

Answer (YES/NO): YES